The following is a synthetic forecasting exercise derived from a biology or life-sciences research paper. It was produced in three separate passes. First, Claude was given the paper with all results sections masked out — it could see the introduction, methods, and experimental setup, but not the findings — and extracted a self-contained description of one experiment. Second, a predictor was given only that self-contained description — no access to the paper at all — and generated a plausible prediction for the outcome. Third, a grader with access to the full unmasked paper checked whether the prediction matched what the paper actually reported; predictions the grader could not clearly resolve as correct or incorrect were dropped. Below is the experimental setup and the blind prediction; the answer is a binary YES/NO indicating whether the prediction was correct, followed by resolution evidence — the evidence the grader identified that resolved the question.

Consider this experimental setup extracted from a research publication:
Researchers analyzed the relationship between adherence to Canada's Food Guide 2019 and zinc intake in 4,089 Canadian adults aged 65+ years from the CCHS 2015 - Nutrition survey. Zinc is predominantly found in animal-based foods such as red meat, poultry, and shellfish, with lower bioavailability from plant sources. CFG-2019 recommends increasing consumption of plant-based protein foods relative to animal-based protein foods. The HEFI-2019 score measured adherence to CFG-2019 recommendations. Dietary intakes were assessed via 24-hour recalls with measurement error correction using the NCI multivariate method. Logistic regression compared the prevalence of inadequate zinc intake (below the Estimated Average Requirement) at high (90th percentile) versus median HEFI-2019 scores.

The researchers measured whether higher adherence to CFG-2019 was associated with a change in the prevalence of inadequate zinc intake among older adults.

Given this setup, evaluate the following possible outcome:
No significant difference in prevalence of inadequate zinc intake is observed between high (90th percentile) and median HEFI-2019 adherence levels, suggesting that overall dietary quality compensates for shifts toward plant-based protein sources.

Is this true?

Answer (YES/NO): YES